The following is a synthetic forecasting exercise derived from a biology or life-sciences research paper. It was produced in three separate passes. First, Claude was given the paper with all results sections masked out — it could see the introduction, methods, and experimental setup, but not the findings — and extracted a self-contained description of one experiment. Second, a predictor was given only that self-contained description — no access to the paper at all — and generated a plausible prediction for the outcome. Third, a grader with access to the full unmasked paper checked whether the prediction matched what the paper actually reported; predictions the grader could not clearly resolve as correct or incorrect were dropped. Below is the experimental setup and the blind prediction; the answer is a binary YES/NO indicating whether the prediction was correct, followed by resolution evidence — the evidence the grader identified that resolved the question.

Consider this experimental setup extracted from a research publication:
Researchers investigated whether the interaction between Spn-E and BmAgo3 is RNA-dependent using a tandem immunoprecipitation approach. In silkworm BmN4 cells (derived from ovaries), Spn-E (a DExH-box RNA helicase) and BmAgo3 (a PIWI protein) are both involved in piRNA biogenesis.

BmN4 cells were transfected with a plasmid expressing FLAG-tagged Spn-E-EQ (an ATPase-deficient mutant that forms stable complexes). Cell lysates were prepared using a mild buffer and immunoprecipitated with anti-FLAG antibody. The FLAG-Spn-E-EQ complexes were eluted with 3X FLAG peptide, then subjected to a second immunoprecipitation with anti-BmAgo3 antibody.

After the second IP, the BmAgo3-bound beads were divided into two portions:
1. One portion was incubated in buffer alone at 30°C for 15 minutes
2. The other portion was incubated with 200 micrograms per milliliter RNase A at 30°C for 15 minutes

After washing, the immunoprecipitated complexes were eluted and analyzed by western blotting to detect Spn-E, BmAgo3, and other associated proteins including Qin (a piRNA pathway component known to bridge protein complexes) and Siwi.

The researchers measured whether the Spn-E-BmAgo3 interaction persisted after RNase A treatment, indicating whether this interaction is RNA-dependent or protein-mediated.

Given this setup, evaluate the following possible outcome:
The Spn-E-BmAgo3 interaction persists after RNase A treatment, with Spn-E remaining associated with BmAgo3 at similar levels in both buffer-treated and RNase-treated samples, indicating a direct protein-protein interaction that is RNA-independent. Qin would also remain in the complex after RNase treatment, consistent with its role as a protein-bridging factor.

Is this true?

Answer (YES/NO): NO